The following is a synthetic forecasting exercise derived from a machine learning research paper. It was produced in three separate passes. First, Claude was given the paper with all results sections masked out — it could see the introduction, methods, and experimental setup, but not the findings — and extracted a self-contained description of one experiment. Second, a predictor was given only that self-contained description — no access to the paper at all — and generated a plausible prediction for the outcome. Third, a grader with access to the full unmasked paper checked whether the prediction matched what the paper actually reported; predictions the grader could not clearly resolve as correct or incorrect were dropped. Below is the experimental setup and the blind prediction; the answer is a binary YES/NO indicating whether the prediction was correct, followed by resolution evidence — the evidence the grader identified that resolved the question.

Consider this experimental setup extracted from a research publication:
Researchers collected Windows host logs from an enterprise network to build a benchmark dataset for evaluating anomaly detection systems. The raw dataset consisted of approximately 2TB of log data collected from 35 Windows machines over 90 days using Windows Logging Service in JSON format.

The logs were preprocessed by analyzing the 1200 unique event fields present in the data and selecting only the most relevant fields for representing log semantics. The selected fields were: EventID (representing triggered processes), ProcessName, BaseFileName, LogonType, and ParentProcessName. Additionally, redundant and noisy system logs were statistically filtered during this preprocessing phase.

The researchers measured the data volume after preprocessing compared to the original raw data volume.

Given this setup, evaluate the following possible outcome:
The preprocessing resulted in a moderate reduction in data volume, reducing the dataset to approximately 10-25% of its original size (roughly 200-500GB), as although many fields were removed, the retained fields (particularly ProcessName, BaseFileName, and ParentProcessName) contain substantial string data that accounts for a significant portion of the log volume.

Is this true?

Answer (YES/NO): YES